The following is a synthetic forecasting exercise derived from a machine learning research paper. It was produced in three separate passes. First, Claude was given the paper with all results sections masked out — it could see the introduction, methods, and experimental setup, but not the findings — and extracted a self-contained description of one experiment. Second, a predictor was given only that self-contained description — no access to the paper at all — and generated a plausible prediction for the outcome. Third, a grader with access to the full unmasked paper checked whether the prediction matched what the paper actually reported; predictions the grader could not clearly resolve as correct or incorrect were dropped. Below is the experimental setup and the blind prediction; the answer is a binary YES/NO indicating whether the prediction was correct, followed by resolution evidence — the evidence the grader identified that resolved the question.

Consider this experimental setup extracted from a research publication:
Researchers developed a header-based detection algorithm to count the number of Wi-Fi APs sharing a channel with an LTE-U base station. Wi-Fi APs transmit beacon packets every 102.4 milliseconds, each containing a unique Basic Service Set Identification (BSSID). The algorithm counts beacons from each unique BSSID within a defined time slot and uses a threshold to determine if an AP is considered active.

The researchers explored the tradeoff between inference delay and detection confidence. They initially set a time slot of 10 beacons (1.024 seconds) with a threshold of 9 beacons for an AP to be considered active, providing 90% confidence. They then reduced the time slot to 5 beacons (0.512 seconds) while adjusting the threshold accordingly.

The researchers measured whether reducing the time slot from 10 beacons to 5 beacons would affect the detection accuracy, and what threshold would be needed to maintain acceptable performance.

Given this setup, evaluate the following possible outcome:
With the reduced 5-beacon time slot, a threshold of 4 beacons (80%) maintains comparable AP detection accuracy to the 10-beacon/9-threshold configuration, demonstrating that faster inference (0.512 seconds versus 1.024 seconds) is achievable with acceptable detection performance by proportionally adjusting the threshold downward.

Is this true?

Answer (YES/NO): YES